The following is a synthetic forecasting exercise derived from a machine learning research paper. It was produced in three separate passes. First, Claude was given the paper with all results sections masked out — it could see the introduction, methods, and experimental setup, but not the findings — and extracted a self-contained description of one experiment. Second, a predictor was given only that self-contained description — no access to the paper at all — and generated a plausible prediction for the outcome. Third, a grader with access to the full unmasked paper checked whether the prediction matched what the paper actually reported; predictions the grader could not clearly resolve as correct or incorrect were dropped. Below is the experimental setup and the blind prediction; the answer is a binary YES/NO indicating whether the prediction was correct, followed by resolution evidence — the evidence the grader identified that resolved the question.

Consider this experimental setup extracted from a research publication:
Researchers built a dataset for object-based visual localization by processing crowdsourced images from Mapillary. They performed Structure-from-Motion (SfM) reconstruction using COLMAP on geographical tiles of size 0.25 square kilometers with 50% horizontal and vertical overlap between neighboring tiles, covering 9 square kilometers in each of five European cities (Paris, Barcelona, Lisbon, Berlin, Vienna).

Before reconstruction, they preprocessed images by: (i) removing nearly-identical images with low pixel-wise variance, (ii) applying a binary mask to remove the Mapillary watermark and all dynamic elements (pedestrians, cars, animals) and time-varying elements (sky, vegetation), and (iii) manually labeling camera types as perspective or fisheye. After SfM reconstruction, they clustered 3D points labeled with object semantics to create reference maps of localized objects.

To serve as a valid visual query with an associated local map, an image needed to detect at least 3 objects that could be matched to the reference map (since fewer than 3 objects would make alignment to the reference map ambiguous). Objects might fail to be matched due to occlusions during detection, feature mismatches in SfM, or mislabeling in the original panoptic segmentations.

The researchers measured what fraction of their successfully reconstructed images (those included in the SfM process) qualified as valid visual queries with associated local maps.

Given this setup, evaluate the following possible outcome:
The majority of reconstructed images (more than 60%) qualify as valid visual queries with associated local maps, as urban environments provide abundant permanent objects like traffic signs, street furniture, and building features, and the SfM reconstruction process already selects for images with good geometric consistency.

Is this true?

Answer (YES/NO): NO